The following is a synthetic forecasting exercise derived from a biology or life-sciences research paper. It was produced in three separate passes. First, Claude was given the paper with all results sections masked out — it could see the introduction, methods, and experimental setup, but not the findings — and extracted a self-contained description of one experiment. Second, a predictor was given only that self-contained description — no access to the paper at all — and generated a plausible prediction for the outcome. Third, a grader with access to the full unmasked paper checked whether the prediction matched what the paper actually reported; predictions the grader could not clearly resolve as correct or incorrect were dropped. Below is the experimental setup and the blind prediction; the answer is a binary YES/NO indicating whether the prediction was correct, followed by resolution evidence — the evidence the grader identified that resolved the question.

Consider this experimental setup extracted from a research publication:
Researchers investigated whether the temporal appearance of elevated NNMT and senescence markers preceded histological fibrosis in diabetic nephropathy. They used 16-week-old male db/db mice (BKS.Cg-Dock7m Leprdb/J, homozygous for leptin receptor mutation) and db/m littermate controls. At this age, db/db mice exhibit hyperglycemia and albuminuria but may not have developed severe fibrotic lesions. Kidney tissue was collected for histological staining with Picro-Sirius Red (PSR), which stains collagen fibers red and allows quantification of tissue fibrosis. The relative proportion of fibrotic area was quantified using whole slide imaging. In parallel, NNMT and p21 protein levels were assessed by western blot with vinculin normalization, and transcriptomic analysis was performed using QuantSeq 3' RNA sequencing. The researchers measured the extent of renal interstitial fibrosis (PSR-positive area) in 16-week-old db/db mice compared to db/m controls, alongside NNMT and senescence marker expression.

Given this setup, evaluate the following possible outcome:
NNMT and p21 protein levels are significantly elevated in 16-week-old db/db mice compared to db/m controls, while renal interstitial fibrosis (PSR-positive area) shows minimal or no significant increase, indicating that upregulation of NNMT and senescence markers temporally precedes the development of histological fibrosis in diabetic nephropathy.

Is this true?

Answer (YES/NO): YES